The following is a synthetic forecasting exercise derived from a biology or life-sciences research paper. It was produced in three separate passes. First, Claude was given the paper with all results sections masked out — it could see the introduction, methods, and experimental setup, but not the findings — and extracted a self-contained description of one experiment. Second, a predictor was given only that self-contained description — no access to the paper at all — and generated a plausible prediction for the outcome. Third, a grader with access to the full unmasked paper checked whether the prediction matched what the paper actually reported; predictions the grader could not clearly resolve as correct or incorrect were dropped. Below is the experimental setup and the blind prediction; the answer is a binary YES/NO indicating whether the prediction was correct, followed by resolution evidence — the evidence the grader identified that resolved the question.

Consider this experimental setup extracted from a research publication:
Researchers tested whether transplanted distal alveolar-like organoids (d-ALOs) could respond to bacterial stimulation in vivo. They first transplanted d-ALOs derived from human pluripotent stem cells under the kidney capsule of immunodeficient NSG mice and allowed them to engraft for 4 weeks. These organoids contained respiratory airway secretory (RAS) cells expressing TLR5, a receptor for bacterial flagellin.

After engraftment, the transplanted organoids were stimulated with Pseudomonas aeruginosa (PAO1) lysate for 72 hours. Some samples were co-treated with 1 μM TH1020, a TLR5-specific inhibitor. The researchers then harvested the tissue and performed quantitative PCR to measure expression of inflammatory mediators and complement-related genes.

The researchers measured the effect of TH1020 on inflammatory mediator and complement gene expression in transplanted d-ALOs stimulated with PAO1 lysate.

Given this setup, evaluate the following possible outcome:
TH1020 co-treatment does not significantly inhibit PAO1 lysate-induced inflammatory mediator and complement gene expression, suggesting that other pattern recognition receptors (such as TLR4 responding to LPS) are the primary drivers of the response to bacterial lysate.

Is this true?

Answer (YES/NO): NO